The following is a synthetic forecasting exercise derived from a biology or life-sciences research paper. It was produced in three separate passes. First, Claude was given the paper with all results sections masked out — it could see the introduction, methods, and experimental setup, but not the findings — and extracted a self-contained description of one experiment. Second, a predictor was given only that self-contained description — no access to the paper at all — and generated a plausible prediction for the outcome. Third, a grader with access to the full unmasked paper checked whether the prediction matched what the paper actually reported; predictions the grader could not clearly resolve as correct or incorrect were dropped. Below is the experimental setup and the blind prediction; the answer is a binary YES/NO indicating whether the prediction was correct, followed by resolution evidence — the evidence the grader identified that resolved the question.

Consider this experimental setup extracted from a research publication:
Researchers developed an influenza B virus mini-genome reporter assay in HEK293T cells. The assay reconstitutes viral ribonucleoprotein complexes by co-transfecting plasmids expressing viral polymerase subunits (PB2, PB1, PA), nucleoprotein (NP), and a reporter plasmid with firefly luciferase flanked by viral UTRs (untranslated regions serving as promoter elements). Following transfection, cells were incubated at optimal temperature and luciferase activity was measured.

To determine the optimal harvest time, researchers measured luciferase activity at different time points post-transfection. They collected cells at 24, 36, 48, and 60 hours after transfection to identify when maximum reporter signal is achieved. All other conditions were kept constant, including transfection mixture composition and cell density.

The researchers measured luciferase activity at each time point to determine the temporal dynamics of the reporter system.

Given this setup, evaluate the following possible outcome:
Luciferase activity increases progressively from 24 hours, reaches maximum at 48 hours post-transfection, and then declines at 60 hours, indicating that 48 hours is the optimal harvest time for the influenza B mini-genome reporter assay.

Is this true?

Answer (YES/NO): NO